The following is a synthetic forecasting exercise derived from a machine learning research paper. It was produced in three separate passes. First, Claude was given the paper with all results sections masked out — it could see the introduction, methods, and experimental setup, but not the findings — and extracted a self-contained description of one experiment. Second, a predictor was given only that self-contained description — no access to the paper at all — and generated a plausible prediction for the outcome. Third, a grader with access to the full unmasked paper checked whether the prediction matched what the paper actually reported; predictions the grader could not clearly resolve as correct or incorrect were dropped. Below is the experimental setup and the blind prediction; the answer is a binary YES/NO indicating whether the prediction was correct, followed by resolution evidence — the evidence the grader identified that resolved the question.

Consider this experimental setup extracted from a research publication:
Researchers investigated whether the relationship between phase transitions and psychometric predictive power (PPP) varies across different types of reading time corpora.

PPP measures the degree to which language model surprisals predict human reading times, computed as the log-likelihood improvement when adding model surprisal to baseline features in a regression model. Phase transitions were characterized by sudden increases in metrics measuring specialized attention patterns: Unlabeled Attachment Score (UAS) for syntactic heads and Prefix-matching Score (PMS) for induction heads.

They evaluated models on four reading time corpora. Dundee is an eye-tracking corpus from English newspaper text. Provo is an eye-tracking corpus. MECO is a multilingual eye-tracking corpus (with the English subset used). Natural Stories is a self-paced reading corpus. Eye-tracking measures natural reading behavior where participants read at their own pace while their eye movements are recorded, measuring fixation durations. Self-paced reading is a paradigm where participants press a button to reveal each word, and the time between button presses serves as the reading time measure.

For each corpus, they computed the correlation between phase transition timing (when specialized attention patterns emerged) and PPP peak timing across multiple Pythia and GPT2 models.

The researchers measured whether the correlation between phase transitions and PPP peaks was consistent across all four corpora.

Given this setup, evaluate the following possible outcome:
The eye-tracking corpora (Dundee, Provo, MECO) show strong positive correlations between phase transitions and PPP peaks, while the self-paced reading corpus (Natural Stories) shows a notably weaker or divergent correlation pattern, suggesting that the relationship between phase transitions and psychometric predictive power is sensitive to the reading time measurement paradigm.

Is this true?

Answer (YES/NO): NO